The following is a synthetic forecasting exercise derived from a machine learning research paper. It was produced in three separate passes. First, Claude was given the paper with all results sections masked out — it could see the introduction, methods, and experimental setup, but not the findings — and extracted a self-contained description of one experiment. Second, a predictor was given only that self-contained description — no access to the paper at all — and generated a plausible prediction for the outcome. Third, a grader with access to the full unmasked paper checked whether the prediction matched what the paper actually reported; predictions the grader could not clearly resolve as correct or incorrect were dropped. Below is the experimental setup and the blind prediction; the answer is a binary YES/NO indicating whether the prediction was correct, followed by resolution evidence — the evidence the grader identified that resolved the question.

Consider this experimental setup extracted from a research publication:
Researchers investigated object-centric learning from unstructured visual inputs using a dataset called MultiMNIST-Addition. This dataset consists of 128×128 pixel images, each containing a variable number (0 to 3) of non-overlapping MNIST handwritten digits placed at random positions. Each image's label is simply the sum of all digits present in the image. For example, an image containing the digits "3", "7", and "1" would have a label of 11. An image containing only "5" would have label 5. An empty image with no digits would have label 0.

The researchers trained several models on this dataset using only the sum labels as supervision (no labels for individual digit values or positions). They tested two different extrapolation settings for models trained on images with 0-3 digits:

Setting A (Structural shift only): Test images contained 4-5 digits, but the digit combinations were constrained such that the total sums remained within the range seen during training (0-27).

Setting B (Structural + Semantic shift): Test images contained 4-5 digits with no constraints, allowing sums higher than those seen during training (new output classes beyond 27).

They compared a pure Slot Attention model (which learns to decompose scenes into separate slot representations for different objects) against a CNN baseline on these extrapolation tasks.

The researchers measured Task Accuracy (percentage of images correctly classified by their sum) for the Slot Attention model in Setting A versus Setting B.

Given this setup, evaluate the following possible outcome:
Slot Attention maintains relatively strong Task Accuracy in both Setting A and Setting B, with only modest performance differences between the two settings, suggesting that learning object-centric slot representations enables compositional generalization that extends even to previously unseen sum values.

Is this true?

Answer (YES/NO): NO